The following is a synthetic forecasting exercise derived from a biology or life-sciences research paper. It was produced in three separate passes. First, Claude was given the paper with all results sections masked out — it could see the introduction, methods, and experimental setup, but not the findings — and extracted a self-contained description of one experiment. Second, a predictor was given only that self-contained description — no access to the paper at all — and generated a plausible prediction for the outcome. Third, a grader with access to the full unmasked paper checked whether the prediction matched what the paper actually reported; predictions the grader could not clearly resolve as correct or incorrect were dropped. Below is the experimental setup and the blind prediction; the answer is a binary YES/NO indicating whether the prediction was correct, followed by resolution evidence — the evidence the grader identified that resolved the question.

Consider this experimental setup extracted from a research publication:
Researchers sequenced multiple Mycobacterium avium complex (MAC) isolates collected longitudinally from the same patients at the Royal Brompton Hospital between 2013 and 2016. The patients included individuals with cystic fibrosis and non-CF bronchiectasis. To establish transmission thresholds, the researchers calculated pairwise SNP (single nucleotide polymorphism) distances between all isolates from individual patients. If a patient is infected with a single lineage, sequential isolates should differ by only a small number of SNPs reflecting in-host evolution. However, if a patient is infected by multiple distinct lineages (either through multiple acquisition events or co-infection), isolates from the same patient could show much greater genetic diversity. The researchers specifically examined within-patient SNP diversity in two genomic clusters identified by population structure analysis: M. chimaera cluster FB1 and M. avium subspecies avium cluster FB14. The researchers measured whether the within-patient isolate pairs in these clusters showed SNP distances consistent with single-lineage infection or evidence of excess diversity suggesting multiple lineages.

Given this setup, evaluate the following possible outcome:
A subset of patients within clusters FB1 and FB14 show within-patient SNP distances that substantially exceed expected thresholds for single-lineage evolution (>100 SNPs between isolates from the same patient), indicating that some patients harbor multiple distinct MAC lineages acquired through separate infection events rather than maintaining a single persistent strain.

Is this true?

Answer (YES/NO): YES